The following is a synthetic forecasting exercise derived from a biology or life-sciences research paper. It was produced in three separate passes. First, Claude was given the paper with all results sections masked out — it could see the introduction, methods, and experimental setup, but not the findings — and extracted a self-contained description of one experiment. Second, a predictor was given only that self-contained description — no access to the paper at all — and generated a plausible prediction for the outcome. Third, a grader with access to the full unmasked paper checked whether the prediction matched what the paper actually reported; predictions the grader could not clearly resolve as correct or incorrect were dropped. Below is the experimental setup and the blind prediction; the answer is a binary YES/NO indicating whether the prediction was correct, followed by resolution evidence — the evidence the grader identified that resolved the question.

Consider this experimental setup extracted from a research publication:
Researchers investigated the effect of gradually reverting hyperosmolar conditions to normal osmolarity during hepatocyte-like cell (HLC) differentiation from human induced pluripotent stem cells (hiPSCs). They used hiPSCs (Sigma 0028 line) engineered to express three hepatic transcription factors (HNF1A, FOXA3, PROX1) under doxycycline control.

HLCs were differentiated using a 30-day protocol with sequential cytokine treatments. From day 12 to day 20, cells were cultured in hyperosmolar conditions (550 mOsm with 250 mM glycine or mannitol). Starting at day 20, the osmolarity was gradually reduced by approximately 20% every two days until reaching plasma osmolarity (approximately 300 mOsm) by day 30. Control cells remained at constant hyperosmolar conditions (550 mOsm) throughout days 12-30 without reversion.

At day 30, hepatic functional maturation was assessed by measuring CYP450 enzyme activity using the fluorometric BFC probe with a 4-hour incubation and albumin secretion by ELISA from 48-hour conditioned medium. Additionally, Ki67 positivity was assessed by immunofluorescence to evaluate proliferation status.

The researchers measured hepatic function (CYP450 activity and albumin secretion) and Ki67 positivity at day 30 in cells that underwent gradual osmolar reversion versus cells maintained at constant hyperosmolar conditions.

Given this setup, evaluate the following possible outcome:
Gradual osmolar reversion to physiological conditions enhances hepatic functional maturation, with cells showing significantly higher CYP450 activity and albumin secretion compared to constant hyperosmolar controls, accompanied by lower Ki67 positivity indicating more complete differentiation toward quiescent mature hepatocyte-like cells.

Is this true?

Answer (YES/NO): NO